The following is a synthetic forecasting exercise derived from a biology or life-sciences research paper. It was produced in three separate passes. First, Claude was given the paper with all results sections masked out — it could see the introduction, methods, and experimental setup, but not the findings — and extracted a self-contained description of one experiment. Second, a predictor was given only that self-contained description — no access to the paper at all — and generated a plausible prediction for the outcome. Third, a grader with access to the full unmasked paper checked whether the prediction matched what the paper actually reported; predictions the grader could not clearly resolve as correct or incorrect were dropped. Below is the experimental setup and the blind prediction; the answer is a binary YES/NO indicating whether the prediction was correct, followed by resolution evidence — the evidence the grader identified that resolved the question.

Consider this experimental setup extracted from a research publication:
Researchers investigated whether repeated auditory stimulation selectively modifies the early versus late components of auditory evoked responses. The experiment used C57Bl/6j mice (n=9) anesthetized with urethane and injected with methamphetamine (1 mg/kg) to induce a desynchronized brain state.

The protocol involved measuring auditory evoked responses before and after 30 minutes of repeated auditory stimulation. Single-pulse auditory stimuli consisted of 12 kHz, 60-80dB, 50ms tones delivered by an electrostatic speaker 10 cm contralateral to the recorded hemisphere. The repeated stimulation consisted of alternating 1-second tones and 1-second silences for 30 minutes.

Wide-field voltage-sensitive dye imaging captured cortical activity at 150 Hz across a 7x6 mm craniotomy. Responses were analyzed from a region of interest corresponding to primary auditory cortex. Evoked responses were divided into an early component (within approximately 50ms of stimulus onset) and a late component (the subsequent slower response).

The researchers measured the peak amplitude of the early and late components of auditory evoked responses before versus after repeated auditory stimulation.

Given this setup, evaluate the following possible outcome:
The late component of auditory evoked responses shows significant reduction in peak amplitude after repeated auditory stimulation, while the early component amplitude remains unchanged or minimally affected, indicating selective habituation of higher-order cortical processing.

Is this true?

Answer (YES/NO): NO